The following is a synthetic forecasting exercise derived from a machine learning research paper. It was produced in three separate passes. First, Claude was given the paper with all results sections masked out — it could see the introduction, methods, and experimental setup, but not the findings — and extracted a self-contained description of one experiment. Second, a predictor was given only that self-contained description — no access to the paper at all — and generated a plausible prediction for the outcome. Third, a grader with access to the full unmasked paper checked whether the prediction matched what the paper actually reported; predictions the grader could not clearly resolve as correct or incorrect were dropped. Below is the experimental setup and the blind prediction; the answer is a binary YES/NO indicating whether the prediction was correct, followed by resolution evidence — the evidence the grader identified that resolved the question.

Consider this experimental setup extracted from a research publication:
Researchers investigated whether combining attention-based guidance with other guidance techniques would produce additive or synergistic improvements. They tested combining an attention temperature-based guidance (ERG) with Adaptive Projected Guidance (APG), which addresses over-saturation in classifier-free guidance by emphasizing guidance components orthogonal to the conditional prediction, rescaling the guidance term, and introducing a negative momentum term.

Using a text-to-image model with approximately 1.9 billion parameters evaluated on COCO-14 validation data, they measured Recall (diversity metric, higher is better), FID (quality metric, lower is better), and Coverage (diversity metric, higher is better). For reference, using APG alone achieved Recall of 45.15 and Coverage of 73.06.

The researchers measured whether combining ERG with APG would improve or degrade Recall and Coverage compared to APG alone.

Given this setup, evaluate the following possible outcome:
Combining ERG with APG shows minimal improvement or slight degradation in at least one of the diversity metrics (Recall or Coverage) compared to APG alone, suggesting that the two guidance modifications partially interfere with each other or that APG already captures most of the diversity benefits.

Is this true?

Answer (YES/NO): NO